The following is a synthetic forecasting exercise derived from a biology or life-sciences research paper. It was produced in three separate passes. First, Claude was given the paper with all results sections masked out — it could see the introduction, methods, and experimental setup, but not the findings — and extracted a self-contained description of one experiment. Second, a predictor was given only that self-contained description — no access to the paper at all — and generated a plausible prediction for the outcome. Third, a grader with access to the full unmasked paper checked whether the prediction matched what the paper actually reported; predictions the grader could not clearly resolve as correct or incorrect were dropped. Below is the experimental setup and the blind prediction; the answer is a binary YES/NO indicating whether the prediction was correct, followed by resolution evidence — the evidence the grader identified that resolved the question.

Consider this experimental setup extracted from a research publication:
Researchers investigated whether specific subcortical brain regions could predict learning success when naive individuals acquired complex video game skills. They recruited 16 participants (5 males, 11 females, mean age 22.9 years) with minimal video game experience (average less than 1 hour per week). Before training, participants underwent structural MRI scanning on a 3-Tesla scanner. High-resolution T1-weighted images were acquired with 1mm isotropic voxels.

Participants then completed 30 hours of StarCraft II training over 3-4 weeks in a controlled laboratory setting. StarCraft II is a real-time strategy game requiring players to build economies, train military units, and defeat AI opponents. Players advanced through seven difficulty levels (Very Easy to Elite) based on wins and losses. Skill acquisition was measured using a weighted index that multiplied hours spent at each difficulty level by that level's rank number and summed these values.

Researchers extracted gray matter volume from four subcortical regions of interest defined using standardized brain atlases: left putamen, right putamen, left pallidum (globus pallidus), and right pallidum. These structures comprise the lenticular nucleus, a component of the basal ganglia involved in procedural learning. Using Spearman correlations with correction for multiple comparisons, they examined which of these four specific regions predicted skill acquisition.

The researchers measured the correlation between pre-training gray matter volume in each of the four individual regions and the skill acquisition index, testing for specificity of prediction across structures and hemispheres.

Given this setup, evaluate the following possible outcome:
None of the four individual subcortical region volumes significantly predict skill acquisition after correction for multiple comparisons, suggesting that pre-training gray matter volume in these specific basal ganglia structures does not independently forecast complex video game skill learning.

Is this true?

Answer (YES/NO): YES